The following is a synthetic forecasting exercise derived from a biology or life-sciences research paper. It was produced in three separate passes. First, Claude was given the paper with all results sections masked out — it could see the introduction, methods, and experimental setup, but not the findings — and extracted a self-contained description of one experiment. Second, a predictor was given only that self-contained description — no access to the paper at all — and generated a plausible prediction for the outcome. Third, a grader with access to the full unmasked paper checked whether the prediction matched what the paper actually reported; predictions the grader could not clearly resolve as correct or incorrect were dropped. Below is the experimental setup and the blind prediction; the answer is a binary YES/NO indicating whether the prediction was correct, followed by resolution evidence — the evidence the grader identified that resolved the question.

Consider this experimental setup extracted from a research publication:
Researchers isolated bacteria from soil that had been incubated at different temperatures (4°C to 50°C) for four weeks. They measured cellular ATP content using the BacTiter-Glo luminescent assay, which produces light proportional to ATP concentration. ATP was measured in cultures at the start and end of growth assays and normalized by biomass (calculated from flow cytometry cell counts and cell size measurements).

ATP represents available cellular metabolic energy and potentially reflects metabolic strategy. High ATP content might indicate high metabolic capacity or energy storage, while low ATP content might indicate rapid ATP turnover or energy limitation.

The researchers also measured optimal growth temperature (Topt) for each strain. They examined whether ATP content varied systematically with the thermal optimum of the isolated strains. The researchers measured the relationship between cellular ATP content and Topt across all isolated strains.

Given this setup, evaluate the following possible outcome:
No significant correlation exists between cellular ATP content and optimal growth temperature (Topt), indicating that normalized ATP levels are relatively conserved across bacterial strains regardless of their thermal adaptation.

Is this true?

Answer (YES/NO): NO